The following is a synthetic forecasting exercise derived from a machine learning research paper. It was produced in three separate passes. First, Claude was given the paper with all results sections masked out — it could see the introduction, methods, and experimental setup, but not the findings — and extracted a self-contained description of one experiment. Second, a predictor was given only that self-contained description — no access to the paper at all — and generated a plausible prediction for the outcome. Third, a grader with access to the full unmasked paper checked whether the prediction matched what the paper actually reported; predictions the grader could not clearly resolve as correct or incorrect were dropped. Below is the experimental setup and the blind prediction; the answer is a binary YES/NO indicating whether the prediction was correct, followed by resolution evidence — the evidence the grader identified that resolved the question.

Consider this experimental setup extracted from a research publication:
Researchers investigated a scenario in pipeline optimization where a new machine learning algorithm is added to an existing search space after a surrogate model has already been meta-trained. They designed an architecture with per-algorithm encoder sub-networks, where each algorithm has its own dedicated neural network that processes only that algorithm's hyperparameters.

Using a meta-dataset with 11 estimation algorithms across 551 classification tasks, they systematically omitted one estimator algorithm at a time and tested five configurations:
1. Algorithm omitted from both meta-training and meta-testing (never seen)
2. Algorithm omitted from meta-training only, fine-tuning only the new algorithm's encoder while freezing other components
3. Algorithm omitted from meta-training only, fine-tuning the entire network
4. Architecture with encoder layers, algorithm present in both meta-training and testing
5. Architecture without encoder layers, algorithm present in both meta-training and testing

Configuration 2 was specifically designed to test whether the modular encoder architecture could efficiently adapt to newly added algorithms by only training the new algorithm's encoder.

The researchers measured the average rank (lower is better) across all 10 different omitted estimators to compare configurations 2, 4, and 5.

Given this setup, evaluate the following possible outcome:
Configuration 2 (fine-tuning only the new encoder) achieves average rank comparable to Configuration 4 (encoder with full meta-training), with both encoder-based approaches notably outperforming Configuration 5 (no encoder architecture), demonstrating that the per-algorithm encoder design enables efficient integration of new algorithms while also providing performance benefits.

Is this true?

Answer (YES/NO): NO